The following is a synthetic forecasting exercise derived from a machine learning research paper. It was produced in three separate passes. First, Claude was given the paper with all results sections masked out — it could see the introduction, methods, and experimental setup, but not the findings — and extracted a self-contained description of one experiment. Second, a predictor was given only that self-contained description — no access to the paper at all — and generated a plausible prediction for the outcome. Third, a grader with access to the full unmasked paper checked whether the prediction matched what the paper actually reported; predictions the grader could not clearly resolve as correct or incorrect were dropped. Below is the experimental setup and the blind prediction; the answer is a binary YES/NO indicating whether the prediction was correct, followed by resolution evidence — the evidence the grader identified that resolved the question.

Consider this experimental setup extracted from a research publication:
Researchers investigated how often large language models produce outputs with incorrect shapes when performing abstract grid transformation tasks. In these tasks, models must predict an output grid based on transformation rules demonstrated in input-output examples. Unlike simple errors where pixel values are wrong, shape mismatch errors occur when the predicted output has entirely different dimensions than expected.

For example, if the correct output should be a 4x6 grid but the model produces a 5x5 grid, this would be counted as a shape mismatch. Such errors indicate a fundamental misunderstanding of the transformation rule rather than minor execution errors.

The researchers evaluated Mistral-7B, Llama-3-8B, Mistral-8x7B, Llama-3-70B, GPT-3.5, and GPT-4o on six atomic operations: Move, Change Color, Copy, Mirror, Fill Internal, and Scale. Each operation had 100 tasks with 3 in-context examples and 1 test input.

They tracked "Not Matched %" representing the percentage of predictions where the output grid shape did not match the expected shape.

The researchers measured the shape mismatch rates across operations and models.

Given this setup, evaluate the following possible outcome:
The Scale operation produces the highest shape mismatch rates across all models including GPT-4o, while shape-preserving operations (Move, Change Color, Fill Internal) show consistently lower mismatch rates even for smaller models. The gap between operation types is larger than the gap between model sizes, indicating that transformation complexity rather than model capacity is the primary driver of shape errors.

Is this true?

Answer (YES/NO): NO